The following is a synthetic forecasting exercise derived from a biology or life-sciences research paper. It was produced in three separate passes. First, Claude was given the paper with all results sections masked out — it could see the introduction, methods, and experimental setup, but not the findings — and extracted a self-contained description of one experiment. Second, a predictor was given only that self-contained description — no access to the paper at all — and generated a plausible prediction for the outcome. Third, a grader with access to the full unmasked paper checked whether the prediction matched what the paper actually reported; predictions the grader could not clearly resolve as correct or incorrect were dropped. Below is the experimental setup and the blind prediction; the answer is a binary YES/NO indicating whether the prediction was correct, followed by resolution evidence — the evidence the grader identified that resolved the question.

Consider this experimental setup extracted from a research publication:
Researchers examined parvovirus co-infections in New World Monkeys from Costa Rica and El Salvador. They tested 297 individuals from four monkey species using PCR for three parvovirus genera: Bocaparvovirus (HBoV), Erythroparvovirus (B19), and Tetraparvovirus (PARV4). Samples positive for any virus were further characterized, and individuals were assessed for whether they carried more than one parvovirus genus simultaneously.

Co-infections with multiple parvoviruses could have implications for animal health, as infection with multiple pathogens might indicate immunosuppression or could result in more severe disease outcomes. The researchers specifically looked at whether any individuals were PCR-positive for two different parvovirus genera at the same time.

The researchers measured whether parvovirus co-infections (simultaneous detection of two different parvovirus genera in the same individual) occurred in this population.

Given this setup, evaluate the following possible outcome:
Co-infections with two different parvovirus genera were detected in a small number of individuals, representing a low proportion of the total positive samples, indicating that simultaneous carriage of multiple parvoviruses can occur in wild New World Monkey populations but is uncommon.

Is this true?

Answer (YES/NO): YES